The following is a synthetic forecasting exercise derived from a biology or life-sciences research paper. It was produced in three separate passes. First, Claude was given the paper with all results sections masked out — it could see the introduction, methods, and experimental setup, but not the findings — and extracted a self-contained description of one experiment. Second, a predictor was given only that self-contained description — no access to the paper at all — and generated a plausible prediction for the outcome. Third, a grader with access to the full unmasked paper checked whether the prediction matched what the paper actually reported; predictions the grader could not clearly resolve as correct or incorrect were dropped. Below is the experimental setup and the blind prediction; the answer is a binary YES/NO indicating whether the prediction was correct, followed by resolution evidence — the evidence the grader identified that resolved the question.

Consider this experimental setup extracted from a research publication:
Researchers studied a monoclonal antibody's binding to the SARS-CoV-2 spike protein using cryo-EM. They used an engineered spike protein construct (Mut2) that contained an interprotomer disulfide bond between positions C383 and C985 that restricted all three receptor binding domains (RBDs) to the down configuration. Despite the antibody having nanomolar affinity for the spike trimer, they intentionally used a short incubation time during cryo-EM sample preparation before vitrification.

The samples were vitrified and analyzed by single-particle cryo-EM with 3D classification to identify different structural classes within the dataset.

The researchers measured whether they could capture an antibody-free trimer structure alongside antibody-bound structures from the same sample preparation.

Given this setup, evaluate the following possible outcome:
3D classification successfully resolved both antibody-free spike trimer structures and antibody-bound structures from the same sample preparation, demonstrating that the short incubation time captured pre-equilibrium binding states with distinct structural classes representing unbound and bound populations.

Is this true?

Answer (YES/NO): YES